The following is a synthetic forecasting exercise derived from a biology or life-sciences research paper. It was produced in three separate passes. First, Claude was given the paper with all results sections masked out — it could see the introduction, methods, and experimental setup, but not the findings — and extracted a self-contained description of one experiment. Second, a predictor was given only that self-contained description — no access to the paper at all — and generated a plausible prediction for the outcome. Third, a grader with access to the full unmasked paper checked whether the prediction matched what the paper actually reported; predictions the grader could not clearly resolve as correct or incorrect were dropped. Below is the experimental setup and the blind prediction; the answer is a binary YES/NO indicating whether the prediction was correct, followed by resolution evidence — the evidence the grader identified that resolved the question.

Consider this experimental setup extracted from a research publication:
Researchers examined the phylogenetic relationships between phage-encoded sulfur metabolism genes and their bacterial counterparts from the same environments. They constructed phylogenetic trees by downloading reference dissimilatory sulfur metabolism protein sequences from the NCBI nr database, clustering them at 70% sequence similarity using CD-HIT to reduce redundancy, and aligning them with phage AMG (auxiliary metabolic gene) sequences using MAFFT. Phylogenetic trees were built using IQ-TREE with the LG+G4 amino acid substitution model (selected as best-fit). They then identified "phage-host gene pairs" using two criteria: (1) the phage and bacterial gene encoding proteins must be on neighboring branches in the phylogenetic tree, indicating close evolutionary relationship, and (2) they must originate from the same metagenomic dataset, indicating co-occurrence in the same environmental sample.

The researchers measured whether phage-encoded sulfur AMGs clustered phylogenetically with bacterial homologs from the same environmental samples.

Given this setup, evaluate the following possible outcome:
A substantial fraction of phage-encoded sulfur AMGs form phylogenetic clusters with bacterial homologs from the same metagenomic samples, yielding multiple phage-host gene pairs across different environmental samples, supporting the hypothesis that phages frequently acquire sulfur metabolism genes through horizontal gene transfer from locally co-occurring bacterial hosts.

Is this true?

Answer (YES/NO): YES